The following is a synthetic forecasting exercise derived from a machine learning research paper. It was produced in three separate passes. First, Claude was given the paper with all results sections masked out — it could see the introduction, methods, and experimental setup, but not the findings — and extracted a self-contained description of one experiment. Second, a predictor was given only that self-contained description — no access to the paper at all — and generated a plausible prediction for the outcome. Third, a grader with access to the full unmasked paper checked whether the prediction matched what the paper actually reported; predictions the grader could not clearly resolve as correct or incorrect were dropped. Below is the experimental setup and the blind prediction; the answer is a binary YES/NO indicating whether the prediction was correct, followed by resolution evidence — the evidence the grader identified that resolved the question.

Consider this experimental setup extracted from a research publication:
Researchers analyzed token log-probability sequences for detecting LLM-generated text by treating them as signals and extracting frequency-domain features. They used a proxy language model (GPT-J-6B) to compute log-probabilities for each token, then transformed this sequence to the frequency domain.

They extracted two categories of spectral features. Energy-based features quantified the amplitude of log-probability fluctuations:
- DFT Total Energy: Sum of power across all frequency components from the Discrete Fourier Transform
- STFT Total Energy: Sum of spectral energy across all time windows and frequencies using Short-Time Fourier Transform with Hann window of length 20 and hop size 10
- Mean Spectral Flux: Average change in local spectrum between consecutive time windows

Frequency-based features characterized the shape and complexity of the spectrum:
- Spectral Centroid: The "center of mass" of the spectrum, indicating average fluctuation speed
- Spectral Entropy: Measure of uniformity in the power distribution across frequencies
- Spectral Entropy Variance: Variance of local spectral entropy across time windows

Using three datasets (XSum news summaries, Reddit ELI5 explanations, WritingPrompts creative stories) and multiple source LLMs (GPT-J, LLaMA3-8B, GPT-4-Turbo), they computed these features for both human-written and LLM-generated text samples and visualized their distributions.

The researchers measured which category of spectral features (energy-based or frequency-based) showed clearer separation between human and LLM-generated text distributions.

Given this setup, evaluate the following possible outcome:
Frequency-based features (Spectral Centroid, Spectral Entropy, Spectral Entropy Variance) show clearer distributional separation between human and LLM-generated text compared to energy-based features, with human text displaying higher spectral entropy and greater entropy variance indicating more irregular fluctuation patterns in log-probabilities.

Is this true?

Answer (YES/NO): NO